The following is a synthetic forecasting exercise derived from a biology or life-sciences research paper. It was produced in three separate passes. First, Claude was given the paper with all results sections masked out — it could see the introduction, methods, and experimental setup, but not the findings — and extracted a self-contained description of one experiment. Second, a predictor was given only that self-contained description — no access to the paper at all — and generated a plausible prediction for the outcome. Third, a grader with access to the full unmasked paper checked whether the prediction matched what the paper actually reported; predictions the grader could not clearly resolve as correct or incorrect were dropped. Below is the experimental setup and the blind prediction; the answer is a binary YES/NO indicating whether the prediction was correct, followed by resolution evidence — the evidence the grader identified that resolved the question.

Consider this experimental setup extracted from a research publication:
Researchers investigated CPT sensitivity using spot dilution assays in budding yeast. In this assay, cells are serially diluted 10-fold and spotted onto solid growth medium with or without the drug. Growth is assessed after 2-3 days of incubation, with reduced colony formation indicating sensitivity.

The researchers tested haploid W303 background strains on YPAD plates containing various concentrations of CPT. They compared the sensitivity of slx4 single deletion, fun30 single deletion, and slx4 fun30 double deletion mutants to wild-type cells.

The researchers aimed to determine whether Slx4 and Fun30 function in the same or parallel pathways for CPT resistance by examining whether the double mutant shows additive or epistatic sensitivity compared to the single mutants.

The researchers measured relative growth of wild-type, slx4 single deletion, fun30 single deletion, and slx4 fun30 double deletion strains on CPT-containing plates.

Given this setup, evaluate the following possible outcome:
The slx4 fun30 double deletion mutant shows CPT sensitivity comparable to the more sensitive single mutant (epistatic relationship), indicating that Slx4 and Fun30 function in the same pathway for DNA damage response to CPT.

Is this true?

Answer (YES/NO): NO